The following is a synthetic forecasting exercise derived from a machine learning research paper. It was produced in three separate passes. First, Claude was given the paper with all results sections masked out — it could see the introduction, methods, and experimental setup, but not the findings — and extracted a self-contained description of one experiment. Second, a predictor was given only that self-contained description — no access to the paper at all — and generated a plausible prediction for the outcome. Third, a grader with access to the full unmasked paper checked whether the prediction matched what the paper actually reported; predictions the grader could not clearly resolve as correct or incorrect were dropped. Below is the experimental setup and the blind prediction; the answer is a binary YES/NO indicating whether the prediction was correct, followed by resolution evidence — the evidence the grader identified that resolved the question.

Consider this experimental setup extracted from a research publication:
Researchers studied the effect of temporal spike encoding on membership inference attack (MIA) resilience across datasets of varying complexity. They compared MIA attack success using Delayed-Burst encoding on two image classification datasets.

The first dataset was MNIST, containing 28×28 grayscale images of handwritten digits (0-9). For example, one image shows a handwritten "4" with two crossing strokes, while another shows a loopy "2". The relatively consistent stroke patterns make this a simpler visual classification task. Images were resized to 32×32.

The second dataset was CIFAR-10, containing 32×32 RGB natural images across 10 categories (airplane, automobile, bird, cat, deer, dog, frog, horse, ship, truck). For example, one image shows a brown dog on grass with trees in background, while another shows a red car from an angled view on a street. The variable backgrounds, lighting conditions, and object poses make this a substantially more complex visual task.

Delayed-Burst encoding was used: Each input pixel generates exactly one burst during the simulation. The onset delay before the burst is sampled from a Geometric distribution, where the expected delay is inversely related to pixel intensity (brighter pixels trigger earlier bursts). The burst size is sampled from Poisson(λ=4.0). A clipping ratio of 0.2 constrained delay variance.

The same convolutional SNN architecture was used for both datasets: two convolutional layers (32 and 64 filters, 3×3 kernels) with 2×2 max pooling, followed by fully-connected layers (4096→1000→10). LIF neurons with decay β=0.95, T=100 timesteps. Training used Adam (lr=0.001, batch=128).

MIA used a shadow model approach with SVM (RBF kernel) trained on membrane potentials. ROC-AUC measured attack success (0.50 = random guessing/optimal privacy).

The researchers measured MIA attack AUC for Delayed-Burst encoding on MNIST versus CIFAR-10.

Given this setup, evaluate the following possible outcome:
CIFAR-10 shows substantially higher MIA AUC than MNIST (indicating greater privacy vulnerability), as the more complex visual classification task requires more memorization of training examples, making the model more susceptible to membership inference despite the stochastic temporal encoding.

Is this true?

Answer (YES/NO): NO